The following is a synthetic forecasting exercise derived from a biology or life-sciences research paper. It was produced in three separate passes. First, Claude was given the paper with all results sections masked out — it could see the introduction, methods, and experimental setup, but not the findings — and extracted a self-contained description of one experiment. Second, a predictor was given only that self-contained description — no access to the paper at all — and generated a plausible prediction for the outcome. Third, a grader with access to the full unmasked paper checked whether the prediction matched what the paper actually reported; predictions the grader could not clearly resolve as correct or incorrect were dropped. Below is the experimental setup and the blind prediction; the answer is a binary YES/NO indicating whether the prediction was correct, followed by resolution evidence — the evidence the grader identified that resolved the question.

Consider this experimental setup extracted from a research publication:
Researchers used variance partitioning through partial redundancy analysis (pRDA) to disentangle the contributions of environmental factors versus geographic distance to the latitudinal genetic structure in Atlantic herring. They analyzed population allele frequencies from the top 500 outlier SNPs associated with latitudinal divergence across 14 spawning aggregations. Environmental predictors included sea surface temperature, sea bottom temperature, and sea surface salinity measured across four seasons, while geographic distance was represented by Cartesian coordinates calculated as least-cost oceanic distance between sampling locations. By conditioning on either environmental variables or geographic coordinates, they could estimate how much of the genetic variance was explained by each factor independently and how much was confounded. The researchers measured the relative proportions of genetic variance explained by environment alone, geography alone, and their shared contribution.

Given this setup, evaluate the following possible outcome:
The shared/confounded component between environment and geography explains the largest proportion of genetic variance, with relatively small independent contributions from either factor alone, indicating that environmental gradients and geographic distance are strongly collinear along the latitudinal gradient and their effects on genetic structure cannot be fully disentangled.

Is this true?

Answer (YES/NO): YES